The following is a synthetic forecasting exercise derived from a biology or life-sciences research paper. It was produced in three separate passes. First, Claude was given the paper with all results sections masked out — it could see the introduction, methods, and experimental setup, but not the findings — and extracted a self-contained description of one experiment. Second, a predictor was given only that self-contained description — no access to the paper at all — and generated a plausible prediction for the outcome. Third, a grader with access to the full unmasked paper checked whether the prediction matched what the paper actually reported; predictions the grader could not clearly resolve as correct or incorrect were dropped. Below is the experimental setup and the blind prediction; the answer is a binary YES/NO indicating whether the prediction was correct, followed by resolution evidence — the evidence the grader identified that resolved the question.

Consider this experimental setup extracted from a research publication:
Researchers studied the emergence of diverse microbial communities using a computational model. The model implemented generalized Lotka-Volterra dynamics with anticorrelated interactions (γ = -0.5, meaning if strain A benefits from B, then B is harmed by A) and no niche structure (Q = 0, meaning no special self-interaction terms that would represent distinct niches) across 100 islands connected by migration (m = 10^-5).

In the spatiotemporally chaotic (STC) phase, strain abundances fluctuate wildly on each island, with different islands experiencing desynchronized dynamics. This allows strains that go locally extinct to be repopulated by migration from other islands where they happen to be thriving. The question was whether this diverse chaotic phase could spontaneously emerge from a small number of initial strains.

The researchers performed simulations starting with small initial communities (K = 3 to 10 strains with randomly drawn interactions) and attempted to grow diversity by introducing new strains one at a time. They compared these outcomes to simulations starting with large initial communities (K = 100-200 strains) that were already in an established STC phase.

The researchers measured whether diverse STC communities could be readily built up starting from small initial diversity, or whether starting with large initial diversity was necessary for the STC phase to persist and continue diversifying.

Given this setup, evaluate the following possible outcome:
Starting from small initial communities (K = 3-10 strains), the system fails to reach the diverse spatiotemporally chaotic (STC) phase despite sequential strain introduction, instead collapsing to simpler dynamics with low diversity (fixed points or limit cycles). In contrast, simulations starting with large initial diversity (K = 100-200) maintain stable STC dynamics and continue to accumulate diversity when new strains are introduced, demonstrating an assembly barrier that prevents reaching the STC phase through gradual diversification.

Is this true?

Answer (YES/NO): NO